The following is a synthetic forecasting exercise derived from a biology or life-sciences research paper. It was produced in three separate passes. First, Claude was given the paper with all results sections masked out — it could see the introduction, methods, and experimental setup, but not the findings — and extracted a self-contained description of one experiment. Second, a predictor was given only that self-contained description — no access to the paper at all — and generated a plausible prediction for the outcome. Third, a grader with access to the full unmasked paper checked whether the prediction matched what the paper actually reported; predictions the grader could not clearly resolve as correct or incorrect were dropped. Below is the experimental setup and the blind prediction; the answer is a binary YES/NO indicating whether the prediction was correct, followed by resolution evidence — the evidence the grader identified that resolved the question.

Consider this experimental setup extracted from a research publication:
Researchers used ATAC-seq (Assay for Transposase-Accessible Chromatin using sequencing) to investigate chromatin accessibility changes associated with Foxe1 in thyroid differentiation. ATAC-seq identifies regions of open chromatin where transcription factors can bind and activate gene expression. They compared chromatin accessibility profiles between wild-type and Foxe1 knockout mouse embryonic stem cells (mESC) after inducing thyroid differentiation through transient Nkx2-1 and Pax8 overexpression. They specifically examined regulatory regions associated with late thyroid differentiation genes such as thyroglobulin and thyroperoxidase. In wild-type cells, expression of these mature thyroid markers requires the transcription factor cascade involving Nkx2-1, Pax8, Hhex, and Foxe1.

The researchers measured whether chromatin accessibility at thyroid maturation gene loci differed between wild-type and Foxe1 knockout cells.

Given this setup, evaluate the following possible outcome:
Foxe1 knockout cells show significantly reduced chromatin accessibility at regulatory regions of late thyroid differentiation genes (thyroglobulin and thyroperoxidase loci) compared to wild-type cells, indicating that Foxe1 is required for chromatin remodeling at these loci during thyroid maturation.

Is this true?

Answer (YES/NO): YES